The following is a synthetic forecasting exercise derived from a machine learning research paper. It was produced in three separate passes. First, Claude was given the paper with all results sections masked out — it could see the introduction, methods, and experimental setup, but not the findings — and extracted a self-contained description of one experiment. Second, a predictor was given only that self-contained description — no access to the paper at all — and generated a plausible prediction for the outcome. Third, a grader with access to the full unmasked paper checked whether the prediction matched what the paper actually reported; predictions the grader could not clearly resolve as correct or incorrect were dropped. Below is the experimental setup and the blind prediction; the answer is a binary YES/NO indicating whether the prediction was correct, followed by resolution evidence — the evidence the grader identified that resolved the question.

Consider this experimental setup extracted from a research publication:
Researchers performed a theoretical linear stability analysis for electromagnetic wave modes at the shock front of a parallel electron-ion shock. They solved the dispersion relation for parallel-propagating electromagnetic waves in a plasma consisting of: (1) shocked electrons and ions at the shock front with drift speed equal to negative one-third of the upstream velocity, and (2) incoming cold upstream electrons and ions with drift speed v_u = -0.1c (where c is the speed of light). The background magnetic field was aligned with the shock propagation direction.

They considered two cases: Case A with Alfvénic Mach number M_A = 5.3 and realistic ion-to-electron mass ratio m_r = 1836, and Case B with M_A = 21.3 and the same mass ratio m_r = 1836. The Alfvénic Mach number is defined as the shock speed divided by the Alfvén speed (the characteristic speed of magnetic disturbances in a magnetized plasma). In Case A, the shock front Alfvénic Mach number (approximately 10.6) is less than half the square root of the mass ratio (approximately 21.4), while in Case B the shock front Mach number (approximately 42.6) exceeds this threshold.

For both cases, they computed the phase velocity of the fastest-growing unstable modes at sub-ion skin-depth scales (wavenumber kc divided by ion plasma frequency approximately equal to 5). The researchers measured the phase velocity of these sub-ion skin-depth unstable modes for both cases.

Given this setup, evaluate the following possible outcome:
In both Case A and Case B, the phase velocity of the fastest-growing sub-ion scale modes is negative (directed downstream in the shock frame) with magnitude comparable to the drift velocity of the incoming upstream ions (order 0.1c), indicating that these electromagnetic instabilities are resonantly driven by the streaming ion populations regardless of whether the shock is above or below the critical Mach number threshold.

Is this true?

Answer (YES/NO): NO